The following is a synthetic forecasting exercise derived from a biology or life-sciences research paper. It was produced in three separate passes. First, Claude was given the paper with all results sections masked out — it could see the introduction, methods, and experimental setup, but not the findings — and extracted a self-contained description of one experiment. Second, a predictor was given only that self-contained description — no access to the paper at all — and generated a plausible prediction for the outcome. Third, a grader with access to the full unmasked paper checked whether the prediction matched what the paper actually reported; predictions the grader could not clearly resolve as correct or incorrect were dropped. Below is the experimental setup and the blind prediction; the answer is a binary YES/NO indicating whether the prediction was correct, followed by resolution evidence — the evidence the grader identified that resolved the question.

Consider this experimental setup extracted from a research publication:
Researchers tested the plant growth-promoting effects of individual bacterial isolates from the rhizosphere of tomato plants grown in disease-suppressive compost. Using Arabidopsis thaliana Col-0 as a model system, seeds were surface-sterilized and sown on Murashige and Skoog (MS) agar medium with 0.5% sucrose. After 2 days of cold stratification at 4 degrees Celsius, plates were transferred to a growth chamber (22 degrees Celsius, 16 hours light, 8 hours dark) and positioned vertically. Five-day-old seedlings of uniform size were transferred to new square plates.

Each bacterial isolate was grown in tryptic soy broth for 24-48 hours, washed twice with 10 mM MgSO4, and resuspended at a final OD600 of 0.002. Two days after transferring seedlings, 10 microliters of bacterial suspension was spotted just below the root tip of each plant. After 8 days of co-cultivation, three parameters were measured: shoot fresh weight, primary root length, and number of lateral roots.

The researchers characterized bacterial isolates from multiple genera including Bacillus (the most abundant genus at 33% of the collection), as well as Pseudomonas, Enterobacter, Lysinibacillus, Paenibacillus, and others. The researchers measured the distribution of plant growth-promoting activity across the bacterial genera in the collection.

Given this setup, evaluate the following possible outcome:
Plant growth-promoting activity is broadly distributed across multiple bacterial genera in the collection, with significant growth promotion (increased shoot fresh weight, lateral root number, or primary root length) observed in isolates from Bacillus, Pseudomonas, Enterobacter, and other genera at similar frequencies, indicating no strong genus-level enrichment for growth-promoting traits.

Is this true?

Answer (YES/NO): NO